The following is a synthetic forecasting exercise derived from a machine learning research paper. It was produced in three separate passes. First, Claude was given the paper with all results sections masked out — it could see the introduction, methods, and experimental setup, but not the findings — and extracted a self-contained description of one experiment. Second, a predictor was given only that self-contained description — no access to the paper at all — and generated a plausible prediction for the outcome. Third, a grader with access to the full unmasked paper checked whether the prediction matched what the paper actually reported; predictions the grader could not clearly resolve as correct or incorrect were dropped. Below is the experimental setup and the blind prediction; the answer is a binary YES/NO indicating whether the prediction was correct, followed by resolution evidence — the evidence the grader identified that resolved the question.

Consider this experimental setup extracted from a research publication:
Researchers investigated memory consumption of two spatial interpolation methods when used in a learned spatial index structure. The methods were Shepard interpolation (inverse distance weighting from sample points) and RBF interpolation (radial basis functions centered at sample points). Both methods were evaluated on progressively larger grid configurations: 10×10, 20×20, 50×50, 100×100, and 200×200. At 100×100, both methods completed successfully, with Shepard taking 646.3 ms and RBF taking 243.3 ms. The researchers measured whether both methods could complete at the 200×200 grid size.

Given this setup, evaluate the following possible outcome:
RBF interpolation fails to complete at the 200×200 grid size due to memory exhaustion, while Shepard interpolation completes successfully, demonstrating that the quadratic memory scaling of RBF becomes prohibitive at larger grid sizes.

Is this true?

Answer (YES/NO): YES